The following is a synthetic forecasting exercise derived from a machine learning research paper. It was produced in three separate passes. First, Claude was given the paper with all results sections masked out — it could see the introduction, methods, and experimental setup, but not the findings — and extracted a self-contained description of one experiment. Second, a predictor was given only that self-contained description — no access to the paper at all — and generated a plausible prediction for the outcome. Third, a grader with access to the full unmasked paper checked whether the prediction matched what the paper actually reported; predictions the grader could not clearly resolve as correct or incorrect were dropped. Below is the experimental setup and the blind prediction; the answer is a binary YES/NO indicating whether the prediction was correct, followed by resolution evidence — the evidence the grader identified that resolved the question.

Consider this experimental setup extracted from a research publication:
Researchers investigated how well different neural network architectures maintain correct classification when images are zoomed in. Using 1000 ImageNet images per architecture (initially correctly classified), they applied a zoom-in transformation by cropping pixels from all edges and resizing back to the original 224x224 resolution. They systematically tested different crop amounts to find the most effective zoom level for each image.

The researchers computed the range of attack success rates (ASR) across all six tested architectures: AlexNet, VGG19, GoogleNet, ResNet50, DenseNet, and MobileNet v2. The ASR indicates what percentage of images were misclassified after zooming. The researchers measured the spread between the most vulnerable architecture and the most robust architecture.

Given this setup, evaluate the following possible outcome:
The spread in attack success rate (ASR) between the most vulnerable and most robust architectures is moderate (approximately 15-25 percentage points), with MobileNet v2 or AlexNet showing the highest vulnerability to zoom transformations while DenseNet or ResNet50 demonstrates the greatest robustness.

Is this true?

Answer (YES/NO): YES